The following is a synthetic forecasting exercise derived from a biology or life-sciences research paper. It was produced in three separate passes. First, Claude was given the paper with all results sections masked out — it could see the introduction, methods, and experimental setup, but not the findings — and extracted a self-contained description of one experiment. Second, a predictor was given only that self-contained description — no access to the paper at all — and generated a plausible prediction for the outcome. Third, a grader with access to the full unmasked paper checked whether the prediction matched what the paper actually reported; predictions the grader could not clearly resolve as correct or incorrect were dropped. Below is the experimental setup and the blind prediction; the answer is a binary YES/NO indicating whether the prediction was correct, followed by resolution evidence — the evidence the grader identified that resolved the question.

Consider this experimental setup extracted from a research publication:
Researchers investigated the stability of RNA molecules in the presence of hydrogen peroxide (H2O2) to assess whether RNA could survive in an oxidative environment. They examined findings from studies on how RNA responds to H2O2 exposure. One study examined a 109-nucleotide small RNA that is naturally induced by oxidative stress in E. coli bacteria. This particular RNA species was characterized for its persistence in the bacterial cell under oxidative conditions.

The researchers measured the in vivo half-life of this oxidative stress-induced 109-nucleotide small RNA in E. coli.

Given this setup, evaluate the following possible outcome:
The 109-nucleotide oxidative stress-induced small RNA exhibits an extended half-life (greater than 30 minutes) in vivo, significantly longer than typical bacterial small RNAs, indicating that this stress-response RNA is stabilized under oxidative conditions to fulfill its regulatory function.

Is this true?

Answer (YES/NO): NO